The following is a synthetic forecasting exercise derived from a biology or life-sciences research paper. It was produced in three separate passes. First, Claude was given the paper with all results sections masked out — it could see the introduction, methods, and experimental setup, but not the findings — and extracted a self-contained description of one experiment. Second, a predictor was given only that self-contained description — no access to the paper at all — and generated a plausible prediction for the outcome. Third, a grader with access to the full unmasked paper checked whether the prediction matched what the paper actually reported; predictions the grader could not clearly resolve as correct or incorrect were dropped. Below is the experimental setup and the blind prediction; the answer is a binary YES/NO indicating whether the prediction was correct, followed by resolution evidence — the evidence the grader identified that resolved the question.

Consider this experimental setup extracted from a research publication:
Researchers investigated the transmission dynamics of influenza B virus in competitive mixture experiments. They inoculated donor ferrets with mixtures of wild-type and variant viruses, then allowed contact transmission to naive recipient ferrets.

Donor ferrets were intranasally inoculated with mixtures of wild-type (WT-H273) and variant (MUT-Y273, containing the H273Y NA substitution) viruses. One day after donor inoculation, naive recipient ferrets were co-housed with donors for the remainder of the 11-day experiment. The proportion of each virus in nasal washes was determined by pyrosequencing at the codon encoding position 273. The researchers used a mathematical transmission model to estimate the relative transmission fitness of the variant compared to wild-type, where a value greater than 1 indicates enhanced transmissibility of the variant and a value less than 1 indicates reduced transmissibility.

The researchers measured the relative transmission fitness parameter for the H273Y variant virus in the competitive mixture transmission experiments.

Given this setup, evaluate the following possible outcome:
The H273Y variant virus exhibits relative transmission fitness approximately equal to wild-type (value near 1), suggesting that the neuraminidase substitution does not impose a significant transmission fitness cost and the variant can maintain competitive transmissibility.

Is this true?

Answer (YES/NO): YES